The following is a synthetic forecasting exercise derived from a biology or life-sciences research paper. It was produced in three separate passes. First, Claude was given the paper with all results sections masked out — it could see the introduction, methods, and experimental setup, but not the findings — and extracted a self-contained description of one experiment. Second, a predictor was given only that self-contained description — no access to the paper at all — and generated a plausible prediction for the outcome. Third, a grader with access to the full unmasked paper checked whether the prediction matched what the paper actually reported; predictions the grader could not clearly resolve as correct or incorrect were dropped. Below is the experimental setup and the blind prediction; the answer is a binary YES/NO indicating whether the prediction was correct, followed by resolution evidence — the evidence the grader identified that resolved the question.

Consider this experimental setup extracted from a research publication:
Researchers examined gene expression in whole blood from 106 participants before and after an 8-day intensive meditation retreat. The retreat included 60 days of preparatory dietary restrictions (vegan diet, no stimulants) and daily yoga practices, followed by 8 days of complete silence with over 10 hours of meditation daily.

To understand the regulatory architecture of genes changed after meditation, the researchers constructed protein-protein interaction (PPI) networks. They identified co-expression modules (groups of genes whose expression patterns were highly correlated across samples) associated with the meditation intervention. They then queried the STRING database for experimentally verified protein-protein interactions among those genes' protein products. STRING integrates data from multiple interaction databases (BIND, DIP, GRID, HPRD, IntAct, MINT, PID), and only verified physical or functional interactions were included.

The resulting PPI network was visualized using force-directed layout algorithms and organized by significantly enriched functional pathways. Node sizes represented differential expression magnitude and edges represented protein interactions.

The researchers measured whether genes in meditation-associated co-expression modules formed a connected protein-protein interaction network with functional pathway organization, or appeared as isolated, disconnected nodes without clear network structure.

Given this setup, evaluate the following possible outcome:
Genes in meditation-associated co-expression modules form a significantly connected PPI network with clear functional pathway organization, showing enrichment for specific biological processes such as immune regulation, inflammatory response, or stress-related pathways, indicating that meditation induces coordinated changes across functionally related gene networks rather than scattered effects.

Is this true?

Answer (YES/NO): YES